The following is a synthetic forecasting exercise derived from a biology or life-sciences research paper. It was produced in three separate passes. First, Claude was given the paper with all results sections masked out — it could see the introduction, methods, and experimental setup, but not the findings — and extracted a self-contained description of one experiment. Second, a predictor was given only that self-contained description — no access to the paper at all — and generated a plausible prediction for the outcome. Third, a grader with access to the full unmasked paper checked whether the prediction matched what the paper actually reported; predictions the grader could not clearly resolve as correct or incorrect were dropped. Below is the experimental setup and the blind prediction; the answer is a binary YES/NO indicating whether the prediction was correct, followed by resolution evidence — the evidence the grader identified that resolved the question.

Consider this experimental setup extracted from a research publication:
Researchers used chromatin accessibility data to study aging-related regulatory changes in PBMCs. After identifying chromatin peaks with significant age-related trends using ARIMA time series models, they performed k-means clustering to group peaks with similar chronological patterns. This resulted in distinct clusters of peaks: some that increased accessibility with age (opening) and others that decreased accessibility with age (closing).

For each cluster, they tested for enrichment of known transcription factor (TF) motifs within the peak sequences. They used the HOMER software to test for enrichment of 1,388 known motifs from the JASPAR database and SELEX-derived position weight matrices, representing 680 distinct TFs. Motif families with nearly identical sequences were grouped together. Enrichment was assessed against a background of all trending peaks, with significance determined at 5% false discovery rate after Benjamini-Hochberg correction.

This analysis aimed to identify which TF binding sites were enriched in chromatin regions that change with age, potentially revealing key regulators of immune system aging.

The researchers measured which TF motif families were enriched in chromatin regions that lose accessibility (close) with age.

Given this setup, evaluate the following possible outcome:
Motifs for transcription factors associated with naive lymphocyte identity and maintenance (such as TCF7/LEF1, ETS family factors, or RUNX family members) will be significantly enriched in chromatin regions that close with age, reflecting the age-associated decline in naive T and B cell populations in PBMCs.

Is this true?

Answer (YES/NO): YES